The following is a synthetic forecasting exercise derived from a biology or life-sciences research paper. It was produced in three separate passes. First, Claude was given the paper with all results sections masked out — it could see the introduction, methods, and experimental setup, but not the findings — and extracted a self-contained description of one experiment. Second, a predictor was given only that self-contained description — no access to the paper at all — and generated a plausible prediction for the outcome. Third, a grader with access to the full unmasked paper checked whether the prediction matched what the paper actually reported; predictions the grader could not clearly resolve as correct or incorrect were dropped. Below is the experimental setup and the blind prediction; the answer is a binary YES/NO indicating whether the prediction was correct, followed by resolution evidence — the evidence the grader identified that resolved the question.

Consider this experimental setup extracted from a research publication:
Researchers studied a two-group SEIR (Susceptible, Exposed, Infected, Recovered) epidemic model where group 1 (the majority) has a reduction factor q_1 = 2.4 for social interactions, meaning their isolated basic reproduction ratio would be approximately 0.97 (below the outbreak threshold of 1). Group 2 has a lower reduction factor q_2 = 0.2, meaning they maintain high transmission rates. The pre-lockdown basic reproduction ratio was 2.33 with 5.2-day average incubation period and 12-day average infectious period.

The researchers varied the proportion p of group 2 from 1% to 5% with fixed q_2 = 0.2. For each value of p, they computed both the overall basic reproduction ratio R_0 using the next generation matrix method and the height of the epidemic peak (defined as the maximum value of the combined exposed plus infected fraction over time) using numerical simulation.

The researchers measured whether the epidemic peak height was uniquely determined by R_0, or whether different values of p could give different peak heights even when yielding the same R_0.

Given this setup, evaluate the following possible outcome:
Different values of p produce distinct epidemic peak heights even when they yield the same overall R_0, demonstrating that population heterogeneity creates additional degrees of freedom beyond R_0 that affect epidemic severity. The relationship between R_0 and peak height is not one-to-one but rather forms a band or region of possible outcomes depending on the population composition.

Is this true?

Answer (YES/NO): YES